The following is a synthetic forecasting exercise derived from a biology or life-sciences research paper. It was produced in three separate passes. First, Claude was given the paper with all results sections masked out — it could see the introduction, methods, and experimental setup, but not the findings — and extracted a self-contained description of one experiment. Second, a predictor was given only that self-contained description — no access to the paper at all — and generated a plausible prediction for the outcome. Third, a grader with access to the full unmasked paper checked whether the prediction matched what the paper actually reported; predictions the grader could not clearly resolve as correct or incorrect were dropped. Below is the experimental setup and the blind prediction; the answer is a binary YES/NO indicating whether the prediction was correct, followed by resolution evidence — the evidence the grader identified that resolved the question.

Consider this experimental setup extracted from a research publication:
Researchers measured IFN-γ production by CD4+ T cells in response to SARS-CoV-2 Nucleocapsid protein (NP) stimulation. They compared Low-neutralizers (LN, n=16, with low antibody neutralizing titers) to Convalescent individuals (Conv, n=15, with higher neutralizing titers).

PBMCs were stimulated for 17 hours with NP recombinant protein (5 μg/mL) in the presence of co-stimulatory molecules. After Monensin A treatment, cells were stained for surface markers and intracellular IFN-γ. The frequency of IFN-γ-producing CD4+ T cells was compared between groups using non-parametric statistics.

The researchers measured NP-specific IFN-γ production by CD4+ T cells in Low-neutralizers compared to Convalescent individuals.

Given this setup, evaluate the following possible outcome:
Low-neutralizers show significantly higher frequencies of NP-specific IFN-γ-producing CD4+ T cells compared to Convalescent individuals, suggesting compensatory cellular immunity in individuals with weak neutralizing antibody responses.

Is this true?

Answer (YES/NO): NO